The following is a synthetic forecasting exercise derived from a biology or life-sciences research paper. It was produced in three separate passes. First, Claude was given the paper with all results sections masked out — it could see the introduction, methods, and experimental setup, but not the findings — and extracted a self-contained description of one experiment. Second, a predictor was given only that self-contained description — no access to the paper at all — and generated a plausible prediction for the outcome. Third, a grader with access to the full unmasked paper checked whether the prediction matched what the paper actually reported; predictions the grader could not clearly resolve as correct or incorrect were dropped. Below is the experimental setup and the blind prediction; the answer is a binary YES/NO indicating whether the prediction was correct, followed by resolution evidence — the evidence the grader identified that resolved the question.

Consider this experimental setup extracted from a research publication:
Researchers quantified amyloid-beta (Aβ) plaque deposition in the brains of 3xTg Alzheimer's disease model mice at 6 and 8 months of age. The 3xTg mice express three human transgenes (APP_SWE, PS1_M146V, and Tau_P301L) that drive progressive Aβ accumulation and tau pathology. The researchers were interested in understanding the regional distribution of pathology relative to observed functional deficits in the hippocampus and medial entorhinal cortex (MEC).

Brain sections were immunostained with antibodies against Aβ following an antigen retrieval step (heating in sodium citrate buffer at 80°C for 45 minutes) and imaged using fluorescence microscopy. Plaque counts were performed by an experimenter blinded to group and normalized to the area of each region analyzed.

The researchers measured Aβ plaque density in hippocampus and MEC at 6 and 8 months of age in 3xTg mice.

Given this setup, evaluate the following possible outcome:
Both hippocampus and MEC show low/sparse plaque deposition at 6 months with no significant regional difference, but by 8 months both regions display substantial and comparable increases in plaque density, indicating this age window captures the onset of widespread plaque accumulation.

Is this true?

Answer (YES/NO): NO